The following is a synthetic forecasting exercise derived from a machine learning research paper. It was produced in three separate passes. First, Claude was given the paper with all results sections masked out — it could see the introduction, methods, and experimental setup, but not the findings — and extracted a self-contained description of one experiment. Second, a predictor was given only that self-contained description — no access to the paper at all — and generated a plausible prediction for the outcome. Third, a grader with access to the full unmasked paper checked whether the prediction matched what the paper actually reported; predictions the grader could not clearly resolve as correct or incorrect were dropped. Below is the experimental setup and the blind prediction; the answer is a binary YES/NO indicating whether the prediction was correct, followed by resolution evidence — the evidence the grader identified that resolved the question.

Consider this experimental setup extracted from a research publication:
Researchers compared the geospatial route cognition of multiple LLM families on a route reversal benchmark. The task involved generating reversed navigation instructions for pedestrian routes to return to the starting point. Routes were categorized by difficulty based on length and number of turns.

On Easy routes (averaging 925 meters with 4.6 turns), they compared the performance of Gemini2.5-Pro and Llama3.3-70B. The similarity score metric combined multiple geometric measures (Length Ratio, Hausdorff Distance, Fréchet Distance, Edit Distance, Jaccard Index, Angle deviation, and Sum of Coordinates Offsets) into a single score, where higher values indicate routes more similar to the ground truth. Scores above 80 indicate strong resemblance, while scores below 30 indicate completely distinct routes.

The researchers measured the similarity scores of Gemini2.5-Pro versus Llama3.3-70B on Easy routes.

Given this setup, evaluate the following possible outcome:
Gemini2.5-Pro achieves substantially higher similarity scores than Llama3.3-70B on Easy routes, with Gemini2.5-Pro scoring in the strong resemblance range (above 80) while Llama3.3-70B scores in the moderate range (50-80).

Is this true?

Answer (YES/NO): NO